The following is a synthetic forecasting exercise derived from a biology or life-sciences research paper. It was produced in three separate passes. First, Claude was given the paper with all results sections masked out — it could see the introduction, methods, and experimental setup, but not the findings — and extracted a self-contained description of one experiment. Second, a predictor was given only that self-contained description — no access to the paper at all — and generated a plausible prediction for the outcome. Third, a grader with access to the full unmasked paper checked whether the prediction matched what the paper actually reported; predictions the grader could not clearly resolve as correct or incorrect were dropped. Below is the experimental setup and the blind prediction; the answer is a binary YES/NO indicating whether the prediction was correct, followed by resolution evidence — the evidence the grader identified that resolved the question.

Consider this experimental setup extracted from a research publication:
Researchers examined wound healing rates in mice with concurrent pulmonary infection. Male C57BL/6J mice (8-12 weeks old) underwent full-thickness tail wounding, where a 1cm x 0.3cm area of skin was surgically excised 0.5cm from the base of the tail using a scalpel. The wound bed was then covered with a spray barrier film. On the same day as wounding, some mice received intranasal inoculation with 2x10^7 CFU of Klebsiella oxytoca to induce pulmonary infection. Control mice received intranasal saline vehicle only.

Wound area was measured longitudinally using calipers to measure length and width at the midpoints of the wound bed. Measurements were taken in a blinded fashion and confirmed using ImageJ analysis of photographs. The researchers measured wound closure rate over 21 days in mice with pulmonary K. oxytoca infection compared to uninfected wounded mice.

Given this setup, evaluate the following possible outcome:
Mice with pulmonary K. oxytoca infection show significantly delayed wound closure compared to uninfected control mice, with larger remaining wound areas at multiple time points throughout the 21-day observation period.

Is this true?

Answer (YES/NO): YES